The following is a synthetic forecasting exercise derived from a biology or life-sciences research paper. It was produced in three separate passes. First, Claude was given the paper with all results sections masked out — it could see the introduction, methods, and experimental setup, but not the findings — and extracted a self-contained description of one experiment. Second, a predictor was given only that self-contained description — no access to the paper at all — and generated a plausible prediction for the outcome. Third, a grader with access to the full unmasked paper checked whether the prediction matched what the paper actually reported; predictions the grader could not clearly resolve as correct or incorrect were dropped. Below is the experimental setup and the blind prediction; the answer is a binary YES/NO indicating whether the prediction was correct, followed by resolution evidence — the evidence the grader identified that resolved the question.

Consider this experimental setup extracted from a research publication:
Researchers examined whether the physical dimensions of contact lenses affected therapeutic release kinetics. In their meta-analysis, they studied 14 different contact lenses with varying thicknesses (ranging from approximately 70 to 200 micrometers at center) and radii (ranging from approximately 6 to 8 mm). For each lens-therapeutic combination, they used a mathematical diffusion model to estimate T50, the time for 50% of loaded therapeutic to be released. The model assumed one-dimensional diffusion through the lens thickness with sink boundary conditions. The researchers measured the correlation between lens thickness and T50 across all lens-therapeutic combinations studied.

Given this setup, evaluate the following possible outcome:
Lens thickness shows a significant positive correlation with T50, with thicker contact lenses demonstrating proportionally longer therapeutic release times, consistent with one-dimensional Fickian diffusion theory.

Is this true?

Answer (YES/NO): NO